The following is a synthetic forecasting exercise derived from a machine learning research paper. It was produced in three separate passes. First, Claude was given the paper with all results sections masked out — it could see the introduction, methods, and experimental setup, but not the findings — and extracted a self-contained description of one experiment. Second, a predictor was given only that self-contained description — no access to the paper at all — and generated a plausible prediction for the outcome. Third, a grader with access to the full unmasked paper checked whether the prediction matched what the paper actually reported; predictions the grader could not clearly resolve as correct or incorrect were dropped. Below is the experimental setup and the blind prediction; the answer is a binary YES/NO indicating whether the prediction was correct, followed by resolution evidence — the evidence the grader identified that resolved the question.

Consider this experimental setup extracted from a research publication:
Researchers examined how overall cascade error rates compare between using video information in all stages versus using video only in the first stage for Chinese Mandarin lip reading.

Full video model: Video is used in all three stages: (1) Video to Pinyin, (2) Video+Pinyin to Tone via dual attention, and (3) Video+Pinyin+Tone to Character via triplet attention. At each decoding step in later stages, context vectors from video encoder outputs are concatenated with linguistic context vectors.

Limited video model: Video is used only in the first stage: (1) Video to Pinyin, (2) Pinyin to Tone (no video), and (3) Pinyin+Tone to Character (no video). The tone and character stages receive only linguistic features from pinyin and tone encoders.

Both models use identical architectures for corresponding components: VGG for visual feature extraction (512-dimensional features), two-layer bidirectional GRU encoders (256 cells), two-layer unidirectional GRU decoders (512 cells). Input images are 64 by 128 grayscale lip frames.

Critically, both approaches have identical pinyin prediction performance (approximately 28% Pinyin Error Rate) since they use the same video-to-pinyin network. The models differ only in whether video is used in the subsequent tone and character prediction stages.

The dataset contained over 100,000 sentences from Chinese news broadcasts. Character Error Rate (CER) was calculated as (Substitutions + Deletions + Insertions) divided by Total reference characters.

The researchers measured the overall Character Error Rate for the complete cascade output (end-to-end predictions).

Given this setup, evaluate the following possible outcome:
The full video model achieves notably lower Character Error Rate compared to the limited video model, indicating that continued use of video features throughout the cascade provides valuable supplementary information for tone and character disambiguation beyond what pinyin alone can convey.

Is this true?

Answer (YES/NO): YES